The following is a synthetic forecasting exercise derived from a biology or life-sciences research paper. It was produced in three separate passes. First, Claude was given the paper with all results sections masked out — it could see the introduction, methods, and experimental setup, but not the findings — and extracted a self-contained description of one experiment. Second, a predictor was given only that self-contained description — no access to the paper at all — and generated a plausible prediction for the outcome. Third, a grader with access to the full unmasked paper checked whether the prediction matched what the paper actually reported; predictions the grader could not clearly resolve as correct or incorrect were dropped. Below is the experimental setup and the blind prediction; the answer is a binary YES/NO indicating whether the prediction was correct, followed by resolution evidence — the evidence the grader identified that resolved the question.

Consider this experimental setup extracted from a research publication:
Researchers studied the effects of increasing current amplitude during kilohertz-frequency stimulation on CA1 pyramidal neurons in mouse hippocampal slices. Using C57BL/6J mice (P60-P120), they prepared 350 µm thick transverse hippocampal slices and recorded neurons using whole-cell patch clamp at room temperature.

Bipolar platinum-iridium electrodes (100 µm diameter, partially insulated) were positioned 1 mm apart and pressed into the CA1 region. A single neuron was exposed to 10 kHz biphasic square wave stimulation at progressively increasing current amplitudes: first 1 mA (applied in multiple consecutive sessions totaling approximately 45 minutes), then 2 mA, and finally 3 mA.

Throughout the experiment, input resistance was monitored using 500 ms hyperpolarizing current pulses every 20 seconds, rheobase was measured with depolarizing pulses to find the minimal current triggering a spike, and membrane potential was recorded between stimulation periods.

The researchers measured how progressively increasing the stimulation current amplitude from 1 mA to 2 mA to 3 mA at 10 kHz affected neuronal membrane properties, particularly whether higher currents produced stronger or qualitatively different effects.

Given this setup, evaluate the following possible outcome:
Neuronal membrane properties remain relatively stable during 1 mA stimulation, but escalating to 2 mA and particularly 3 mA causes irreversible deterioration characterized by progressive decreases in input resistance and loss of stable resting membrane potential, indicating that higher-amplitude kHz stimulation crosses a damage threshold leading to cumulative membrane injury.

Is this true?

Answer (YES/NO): NO